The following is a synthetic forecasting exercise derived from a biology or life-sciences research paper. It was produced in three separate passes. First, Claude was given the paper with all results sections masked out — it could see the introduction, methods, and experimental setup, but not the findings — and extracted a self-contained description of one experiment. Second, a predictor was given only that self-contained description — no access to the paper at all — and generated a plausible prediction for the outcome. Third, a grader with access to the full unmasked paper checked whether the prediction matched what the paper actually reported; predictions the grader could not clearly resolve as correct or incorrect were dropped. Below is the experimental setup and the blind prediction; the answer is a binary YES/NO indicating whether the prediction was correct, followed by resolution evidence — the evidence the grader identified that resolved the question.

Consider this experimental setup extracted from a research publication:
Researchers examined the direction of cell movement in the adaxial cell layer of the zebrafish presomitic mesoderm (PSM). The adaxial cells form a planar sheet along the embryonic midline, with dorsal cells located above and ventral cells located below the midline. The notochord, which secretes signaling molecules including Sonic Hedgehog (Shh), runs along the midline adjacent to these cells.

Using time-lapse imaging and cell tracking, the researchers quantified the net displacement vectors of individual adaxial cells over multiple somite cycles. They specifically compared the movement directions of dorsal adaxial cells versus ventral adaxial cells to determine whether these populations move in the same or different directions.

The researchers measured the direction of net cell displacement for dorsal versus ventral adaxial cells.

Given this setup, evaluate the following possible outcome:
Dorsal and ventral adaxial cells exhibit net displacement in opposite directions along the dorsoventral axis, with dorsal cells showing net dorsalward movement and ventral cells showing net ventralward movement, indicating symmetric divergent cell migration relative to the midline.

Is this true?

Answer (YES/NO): NO